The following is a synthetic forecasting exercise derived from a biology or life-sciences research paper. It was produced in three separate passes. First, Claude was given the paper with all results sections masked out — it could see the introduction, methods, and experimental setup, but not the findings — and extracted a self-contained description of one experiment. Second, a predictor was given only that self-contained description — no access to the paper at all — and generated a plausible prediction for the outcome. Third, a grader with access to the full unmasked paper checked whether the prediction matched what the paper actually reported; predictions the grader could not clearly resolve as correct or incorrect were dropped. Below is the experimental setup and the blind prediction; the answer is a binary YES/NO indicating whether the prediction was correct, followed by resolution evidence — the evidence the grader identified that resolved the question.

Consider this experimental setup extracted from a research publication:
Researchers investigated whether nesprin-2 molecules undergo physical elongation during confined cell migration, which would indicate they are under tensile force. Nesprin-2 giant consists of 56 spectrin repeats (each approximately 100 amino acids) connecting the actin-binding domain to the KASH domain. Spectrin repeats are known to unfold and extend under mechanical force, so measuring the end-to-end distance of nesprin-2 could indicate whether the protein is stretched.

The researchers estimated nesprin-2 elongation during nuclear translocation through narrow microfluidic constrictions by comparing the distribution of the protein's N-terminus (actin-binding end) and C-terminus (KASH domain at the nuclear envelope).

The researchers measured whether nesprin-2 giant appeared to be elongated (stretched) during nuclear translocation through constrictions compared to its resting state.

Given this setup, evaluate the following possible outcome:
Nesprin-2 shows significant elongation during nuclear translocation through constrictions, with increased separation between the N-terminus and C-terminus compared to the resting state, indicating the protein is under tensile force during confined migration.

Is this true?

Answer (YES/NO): YES